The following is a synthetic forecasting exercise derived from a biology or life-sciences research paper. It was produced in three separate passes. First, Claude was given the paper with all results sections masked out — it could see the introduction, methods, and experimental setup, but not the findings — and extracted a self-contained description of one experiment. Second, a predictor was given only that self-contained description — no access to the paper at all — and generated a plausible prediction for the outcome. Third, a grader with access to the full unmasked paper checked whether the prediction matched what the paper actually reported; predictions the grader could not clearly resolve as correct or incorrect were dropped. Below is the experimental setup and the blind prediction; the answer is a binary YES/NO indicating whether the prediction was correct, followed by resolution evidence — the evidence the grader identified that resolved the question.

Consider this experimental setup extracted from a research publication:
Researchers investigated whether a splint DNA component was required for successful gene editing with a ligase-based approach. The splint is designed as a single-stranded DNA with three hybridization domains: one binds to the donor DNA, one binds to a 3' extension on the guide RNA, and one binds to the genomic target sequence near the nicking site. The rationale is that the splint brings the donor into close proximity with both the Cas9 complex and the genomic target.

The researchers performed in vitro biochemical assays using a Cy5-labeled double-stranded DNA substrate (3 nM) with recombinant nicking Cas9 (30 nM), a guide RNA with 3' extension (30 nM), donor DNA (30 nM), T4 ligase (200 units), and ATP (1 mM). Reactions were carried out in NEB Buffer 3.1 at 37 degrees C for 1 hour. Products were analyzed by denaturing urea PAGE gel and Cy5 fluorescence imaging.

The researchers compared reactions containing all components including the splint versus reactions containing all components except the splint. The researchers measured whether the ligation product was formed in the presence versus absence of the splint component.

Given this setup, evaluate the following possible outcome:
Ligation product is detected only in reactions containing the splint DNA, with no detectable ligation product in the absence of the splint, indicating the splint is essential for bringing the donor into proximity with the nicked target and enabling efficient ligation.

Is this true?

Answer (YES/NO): YES